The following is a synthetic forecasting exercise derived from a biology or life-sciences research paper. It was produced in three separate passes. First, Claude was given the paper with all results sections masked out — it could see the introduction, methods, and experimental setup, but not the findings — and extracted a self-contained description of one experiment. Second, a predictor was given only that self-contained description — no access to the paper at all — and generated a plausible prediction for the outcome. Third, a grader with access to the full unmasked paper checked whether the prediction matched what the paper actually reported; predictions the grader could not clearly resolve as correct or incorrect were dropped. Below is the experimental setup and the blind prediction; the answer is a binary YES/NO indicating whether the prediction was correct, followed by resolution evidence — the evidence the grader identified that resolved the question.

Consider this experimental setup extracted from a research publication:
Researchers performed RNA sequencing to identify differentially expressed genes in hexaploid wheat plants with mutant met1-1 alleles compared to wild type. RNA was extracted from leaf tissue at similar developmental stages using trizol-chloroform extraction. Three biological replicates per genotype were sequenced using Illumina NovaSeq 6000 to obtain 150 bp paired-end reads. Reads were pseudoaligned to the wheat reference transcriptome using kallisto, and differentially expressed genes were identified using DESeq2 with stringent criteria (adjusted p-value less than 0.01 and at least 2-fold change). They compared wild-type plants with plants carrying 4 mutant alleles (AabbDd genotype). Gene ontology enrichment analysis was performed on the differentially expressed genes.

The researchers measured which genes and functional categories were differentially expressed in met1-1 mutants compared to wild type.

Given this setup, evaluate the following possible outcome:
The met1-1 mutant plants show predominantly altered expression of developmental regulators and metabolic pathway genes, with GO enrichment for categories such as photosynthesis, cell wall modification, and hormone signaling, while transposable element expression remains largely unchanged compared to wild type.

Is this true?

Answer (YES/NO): NO